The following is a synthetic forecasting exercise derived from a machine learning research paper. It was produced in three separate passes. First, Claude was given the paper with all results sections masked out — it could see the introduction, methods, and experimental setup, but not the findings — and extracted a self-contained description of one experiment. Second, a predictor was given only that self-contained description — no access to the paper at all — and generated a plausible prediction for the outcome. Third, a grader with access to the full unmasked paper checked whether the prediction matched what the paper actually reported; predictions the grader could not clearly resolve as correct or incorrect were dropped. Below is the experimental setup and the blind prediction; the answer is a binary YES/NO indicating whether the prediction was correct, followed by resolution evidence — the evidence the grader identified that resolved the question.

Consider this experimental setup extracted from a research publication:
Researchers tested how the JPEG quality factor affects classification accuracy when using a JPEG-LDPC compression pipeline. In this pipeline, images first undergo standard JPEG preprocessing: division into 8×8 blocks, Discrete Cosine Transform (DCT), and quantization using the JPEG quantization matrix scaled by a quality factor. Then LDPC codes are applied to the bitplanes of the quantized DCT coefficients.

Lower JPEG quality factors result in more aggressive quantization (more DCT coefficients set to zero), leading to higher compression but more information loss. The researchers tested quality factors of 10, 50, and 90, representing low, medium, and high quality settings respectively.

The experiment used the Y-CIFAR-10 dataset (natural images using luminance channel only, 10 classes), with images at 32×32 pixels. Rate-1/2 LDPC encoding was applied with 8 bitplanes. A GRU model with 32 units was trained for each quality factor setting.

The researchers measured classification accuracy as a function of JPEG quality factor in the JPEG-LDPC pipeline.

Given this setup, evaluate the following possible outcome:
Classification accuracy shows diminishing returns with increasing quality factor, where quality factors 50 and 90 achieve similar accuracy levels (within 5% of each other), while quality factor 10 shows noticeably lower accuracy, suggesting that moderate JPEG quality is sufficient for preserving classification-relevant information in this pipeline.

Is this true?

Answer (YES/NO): NO